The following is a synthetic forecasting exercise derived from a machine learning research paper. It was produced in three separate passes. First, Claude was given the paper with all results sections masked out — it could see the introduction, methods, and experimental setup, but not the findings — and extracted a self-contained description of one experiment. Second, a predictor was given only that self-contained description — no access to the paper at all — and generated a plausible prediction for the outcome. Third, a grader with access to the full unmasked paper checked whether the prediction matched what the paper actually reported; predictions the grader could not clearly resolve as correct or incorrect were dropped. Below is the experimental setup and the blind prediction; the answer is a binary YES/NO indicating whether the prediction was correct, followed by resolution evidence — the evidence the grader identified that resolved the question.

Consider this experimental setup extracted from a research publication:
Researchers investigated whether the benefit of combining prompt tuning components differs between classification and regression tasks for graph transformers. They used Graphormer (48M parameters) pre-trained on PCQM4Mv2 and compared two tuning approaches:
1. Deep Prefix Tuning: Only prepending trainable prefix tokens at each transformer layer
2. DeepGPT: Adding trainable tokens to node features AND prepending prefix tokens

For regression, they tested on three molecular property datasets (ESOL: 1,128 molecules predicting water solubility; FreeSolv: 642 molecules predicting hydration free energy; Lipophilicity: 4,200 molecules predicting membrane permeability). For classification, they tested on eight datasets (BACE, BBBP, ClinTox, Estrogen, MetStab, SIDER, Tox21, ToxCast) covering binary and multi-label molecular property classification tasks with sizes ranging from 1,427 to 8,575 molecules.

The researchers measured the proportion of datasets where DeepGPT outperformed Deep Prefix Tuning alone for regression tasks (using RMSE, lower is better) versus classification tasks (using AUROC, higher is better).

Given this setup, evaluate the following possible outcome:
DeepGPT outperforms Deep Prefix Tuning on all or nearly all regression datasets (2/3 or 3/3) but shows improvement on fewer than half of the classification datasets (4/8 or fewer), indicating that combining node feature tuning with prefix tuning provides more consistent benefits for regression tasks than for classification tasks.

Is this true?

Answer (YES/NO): NO